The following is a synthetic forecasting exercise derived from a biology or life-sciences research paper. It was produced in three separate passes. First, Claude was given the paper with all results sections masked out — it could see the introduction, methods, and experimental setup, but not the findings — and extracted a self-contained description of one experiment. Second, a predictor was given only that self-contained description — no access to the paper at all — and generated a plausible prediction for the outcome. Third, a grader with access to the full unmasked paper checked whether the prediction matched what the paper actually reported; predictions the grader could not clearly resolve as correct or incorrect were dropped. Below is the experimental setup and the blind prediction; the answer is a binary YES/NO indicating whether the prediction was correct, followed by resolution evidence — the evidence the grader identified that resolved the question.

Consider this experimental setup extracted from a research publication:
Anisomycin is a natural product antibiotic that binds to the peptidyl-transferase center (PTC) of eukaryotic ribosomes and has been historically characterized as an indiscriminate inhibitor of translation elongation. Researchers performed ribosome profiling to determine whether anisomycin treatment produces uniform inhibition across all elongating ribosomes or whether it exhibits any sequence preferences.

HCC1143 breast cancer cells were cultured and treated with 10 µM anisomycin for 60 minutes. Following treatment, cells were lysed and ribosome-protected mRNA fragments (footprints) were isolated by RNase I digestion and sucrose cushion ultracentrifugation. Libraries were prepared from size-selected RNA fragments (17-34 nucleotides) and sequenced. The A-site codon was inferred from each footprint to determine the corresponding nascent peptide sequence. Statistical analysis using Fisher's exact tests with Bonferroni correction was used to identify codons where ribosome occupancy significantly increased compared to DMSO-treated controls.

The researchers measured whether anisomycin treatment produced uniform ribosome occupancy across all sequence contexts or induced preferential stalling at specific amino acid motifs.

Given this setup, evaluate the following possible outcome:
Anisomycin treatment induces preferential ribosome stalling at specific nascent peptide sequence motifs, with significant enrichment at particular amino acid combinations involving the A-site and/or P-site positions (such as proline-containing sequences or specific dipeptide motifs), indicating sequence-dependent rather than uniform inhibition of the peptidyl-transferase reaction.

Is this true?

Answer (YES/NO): NO